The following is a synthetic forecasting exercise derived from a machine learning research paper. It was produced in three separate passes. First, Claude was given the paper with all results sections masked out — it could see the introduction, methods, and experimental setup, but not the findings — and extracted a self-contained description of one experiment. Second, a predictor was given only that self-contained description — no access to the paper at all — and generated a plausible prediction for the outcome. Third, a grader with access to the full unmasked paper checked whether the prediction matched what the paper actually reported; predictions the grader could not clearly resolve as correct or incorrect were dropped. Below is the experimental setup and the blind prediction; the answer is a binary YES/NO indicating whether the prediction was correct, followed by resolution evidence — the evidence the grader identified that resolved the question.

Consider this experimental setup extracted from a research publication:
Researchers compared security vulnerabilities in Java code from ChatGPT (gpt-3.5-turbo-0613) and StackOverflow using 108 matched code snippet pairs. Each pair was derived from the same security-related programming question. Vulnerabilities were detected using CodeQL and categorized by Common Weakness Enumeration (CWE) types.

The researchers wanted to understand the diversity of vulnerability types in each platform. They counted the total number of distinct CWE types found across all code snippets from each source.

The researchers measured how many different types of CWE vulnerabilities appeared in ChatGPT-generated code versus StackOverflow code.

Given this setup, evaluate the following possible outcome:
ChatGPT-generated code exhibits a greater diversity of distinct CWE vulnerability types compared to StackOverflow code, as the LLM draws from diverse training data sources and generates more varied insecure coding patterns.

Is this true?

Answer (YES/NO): NO